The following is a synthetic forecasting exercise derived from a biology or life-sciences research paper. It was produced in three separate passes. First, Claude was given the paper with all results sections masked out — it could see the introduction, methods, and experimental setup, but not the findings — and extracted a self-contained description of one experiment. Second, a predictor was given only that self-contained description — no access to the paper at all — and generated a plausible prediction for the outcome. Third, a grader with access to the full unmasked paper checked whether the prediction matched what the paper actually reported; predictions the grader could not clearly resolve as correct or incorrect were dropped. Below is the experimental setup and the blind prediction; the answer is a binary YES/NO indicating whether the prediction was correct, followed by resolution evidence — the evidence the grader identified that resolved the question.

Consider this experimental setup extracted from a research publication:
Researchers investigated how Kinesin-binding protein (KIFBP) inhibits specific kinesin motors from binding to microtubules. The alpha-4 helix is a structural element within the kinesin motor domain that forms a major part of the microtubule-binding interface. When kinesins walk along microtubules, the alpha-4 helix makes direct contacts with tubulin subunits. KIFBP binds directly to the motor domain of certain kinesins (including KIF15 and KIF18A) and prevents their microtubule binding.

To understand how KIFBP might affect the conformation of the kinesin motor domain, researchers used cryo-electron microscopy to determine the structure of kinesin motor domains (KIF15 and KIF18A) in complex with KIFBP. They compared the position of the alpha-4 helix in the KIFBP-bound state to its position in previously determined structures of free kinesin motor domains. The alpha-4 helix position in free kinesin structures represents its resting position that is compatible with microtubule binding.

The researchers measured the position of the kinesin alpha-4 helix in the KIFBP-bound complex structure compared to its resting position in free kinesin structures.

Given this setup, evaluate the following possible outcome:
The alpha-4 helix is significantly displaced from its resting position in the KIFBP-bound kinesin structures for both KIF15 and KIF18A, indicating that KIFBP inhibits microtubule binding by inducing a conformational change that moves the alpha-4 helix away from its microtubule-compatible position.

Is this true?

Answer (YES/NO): YES